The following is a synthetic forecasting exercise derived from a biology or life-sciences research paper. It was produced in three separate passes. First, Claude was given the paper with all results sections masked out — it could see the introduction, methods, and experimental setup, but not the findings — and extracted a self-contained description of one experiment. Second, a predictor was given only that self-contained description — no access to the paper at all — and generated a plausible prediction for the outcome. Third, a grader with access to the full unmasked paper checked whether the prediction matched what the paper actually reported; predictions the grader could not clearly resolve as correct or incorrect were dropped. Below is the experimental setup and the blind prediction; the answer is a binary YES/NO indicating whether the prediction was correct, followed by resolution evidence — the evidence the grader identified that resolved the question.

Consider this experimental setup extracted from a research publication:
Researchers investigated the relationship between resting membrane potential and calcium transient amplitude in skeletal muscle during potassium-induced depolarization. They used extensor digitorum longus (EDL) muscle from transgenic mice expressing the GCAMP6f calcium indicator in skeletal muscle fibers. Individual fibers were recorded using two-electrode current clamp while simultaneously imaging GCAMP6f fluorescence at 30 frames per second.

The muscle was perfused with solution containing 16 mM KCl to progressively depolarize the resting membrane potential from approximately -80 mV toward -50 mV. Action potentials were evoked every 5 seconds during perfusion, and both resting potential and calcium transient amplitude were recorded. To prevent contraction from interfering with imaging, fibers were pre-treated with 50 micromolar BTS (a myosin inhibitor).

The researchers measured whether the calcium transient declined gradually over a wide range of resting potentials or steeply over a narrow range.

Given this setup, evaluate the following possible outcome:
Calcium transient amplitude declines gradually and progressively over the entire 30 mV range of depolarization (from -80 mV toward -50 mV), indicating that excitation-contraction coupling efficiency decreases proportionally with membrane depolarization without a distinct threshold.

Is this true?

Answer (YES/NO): NO